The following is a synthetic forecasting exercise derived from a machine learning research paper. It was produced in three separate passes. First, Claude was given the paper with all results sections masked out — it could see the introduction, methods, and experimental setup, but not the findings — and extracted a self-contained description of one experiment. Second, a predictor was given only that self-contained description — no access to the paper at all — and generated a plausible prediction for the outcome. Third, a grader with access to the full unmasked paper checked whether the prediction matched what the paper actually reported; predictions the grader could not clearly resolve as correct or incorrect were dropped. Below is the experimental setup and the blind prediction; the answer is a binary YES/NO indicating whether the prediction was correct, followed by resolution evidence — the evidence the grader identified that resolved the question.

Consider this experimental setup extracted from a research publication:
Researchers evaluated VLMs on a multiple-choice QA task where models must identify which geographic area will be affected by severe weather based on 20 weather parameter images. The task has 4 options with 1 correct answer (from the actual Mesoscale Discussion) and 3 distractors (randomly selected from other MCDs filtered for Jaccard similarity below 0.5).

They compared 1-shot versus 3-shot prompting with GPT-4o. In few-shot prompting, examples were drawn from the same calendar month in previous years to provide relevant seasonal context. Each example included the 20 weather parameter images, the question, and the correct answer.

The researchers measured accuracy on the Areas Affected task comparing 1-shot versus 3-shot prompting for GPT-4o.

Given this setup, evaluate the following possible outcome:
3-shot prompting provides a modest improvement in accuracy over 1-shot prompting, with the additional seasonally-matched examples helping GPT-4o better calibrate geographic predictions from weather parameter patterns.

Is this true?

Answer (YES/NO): YES